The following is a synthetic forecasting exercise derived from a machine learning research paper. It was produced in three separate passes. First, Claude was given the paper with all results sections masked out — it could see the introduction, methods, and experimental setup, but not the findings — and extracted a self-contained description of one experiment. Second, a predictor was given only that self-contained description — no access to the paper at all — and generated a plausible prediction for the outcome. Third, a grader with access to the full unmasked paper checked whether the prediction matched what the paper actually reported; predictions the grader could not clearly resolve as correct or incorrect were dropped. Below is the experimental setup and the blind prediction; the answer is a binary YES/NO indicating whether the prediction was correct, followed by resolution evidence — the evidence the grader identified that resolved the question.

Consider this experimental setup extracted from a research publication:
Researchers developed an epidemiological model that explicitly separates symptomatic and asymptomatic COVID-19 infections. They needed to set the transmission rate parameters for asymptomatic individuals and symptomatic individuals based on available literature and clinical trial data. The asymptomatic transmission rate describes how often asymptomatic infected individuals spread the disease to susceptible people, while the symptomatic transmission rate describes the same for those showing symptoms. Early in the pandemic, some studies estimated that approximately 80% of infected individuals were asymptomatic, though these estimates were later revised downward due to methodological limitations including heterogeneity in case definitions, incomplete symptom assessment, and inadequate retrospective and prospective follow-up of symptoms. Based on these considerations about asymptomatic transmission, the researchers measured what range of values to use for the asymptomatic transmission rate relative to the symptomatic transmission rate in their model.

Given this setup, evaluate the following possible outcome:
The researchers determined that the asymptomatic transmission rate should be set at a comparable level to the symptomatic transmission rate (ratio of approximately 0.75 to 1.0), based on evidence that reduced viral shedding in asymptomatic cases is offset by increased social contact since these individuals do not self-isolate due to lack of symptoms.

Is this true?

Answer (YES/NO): NO